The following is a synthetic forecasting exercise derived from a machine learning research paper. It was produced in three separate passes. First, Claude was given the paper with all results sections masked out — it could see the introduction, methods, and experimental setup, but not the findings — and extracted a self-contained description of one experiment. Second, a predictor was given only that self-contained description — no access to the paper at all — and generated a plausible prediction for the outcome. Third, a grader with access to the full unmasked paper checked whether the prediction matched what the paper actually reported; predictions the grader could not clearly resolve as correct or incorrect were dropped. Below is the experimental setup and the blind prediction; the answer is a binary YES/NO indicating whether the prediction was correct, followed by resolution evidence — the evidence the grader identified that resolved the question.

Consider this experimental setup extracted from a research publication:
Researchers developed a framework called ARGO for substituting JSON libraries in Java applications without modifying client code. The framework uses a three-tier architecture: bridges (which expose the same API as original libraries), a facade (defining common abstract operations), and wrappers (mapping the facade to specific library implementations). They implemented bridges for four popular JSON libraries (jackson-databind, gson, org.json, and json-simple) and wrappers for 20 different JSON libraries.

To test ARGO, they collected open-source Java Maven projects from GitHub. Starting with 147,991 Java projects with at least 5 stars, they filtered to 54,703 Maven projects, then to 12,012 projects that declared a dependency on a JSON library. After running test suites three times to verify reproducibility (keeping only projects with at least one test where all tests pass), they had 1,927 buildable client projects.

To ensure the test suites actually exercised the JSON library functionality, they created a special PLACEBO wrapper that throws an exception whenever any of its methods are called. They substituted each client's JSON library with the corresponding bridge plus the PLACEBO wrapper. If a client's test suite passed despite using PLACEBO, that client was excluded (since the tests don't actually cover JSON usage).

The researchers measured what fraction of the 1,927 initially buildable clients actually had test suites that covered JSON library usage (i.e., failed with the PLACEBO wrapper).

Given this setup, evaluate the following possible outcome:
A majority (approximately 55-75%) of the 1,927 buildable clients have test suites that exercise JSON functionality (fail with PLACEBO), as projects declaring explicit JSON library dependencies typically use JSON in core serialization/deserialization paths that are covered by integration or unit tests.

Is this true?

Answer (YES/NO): NO